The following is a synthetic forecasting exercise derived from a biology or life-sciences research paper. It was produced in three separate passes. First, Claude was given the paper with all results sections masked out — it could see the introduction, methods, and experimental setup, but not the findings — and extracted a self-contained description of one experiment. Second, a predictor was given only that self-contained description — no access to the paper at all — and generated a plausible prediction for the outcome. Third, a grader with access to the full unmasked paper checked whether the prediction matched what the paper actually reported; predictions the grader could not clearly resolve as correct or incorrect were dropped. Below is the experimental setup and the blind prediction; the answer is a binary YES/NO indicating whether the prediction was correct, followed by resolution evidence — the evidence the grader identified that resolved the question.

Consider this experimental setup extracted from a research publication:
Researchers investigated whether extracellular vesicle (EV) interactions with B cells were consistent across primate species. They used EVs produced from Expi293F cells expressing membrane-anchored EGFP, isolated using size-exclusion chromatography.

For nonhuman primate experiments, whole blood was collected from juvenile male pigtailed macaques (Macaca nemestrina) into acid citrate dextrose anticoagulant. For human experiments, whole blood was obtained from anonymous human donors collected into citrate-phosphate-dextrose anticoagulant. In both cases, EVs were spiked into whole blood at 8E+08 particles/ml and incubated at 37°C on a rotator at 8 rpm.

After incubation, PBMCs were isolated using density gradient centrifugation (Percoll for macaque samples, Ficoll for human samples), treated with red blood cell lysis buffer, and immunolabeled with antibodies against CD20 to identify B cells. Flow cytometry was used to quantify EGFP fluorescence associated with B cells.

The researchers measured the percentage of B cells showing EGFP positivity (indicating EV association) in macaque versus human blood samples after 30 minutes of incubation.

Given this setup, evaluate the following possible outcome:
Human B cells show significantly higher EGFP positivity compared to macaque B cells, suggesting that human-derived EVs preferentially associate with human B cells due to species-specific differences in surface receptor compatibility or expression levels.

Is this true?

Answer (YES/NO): NO